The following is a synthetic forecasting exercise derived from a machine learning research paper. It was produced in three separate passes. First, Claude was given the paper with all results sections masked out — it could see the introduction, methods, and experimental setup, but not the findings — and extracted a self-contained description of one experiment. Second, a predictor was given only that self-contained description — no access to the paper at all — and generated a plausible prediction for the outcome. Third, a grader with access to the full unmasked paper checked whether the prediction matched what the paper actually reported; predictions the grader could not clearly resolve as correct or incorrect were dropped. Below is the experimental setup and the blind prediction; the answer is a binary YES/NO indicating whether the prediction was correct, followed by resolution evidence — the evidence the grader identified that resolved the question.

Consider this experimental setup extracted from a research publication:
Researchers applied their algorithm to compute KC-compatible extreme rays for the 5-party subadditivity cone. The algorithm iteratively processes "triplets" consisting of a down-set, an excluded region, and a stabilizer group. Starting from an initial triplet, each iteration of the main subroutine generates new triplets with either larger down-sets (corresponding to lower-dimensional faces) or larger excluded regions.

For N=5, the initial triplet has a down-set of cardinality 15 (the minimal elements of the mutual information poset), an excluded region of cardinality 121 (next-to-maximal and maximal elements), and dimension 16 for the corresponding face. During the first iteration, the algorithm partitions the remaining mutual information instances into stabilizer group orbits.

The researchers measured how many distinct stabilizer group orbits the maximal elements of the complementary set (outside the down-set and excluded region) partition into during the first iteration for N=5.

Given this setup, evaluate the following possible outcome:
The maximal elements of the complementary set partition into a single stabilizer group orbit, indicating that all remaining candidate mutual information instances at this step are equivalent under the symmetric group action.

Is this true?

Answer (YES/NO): NO